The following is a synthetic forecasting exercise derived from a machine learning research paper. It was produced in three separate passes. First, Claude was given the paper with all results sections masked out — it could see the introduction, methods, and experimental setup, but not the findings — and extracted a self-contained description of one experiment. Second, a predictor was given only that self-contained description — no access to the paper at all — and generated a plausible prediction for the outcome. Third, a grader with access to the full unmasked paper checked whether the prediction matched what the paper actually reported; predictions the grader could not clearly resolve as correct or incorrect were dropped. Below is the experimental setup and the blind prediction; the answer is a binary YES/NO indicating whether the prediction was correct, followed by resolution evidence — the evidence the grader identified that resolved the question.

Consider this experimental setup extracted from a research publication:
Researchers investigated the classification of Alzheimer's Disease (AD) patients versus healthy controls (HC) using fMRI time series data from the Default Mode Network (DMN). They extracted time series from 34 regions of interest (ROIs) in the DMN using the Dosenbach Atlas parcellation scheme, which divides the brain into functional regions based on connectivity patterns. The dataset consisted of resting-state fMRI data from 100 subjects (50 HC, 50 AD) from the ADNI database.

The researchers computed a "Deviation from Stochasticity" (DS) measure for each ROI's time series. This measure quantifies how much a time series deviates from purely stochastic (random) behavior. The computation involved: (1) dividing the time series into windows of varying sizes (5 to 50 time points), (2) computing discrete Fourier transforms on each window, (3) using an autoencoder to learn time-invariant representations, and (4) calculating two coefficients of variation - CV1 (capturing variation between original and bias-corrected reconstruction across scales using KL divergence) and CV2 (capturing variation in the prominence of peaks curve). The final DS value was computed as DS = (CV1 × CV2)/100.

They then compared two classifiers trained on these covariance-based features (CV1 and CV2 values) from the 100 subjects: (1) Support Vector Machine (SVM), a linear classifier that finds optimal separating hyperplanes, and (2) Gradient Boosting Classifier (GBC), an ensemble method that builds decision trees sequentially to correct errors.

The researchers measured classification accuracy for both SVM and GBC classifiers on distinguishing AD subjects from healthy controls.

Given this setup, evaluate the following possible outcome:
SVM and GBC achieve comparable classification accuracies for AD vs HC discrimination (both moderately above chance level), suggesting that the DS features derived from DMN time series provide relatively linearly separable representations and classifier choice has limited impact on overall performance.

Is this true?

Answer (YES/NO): NO